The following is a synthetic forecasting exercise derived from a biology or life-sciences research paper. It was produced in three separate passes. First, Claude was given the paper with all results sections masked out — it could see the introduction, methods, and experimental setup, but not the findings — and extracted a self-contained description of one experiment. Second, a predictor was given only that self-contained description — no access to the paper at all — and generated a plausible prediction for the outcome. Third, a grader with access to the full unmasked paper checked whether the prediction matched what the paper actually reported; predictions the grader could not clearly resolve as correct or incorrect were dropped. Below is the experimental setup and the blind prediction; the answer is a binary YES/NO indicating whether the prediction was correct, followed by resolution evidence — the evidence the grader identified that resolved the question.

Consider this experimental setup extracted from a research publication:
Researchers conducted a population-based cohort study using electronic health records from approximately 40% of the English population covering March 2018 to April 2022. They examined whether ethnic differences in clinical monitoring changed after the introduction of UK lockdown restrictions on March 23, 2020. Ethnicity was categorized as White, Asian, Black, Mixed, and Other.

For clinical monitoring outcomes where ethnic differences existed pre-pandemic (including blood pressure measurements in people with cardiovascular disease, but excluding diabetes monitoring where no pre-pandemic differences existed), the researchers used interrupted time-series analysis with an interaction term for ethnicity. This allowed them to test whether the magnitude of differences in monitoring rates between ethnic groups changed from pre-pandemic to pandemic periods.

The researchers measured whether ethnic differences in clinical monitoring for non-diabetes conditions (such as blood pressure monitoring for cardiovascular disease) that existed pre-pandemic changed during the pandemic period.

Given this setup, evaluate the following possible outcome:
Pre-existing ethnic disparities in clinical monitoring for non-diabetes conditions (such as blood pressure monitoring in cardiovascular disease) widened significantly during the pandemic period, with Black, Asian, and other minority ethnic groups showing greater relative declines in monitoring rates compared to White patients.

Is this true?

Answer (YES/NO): NO